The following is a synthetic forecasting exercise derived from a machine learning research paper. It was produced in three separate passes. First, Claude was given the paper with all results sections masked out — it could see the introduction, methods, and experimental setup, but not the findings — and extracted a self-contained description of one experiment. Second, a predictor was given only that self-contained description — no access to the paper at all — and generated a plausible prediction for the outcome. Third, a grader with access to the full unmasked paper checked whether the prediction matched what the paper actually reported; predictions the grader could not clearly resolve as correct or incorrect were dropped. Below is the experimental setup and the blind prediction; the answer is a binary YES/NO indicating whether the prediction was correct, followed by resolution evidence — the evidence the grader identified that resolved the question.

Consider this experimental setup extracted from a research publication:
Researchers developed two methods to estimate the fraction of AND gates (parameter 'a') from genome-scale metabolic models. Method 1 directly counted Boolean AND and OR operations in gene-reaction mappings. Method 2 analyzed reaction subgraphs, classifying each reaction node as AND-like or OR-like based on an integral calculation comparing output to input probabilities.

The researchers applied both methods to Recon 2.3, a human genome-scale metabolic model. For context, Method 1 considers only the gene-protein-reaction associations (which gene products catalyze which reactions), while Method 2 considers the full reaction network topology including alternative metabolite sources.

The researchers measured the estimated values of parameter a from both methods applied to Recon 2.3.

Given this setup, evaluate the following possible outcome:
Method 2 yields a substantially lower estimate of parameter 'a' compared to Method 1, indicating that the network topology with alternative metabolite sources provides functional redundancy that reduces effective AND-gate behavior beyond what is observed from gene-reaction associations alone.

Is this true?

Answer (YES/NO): YES